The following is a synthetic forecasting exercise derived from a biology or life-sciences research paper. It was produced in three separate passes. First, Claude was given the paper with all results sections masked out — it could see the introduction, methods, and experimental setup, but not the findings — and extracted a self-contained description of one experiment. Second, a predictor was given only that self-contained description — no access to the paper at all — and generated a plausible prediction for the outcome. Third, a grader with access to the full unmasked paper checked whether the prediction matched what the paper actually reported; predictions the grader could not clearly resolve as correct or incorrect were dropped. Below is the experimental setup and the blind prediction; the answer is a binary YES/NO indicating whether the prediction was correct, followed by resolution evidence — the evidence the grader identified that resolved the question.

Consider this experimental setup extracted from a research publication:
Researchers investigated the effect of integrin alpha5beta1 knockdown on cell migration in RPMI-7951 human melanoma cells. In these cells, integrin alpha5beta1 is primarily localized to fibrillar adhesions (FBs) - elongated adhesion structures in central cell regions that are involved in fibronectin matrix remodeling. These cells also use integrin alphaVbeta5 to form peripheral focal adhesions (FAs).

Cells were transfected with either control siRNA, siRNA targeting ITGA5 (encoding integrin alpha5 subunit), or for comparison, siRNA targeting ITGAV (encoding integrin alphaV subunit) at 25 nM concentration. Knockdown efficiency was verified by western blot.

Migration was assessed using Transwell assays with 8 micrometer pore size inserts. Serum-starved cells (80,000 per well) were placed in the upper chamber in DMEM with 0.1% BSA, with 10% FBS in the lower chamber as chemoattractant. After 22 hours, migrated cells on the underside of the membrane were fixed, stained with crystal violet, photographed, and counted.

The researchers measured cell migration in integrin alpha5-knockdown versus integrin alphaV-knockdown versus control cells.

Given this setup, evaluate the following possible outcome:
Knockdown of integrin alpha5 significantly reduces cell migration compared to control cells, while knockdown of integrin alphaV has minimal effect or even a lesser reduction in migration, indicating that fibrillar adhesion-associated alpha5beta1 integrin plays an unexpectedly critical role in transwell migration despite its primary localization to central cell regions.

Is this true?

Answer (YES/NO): NO